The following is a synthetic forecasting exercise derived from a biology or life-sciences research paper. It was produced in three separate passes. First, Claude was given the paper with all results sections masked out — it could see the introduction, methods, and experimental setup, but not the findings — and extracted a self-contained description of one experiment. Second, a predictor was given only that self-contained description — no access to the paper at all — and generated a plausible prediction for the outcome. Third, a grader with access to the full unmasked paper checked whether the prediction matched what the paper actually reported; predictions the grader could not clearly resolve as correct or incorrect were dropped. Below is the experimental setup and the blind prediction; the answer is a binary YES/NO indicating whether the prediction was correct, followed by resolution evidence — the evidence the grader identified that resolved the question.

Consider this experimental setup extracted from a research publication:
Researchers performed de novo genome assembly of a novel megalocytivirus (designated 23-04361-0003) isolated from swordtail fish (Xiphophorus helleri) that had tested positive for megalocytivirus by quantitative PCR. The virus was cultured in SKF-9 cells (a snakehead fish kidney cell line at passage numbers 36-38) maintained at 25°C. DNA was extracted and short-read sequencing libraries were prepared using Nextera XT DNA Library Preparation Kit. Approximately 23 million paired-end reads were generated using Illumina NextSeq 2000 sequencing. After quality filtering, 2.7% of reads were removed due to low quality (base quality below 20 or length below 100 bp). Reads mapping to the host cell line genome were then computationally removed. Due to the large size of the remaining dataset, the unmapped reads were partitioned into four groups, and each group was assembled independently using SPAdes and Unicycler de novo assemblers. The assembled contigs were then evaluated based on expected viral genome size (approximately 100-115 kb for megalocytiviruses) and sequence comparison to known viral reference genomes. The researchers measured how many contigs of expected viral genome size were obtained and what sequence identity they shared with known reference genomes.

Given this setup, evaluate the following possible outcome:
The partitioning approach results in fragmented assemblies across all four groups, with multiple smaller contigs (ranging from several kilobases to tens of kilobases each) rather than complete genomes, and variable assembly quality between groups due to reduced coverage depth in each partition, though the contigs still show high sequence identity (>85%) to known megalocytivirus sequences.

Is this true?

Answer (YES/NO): NO